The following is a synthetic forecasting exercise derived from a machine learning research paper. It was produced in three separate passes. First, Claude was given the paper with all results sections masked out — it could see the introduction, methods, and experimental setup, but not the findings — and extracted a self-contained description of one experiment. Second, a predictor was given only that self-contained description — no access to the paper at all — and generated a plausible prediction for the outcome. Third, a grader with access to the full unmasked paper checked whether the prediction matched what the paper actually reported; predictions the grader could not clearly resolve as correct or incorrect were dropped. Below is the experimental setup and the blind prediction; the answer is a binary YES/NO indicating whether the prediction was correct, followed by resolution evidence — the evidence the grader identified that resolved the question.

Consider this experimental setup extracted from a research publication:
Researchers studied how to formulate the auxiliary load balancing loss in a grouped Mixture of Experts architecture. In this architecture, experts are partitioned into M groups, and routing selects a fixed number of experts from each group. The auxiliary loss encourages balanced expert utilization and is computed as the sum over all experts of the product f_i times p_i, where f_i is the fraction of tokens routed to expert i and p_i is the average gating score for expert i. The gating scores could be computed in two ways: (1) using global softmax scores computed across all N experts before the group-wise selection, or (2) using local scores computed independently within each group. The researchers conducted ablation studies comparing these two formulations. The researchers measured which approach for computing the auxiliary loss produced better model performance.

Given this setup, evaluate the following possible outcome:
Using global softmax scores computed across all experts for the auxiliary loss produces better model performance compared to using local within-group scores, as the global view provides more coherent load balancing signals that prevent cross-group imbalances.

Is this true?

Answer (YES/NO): YES